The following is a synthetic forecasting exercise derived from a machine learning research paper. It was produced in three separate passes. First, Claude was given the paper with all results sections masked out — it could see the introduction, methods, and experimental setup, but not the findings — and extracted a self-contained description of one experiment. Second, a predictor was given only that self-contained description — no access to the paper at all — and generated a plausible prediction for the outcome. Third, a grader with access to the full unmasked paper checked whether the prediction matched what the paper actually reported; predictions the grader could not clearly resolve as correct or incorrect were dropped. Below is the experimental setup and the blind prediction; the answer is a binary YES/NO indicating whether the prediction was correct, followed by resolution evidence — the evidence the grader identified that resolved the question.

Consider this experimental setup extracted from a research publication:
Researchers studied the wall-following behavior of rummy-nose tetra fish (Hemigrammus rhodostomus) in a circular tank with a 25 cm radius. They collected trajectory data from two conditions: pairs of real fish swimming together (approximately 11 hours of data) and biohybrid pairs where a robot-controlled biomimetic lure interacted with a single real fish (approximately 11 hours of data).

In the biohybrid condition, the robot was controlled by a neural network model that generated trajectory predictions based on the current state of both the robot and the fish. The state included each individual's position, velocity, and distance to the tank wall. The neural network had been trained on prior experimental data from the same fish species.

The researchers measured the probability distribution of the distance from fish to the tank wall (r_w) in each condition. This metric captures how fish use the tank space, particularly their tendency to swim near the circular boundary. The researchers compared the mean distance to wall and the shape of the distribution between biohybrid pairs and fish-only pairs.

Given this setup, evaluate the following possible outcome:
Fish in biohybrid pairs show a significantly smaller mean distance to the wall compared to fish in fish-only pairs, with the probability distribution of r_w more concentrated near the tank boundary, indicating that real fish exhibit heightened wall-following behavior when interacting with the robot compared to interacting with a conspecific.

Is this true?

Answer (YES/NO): NO